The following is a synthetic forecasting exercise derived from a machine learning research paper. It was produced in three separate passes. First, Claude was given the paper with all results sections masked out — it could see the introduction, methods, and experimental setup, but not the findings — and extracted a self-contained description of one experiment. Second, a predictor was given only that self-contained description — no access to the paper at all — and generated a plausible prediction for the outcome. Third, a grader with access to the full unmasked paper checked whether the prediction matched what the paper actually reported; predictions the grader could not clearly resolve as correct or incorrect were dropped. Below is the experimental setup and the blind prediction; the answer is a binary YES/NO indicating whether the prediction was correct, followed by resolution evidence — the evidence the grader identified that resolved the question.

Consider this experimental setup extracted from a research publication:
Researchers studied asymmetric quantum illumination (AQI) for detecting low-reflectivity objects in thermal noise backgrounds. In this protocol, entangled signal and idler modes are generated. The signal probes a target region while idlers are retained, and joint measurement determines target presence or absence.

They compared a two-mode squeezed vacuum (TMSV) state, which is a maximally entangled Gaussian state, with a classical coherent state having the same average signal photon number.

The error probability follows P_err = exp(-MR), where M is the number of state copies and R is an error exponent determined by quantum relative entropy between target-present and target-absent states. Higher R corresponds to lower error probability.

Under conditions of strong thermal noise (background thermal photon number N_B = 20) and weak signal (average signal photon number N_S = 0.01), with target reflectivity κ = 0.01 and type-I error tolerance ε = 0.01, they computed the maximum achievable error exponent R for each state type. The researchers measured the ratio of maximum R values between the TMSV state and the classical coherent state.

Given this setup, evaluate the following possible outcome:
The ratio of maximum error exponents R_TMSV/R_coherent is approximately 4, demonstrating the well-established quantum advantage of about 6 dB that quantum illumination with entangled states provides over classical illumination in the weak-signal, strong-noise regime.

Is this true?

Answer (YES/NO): YES